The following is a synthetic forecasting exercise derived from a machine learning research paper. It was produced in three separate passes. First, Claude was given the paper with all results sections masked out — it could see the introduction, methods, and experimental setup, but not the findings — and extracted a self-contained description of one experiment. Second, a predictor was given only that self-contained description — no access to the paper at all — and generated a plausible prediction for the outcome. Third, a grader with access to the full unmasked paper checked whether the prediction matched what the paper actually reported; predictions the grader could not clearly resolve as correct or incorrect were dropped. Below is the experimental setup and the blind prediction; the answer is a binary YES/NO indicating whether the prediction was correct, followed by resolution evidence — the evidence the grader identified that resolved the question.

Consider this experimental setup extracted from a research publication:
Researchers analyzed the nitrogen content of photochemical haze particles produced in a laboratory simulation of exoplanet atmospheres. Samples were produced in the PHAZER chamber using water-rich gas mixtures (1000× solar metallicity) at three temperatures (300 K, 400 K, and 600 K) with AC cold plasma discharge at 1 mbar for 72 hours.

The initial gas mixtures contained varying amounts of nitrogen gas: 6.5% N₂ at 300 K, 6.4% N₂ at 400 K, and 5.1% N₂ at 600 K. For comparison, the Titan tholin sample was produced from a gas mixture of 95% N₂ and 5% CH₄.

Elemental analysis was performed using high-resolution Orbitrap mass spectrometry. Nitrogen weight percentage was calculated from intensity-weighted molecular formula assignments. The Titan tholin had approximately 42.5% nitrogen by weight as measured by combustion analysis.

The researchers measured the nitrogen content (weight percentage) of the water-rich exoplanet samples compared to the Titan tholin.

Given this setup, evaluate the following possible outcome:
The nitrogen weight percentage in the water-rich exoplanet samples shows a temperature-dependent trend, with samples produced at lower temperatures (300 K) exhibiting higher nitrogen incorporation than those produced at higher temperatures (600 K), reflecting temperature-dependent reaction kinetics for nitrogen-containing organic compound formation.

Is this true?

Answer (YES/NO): NO